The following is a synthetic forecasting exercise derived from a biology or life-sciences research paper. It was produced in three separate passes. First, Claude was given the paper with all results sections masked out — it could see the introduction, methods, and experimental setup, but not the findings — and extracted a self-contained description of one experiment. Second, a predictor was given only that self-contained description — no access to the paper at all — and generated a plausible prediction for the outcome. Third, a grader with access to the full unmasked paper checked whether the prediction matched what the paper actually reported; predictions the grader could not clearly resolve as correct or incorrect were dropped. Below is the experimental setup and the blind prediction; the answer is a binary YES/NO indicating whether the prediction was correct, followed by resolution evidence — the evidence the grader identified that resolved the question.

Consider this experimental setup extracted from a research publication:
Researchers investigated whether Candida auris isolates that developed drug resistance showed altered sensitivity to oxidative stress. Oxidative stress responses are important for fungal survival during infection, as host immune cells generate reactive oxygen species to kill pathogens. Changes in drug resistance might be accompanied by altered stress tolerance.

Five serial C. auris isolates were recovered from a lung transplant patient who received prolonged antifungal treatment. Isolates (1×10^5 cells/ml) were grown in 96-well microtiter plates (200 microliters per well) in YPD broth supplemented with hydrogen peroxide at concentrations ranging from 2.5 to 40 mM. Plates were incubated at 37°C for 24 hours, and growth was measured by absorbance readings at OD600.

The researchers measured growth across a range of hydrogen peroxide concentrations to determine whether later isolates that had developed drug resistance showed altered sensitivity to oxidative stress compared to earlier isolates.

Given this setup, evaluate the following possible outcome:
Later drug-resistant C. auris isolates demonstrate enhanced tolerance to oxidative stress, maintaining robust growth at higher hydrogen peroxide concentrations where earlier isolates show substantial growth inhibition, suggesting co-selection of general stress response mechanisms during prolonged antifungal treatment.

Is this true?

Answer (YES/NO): NO